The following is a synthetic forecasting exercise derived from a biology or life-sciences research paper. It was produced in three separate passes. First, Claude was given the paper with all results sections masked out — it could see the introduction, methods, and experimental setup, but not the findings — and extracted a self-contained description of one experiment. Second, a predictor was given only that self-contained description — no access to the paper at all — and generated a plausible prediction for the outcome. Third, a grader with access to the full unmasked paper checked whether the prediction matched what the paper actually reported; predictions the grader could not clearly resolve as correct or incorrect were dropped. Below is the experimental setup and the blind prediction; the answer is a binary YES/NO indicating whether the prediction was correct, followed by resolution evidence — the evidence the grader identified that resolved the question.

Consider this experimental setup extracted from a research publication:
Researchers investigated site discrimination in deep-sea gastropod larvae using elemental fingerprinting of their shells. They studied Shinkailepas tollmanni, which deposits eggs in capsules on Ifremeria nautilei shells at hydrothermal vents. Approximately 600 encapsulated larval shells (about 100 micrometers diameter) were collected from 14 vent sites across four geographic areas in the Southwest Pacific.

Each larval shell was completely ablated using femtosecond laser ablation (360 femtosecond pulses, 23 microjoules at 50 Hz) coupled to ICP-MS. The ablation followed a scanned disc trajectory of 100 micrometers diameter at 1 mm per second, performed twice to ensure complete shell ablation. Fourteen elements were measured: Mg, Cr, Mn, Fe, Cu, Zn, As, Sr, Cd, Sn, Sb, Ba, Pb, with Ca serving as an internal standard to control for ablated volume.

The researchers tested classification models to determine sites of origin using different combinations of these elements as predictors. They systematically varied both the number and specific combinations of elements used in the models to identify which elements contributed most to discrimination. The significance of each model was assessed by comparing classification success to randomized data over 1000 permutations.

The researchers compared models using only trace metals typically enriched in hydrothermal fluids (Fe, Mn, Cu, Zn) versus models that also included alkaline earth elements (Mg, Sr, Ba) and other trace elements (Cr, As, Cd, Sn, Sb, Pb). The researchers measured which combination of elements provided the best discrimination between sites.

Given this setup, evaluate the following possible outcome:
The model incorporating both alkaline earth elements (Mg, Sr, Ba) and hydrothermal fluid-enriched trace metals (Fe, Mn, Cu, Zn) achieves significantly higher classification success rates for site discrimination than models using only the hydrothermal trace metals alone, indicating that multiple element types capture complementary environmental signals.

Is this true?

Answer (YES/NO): NO